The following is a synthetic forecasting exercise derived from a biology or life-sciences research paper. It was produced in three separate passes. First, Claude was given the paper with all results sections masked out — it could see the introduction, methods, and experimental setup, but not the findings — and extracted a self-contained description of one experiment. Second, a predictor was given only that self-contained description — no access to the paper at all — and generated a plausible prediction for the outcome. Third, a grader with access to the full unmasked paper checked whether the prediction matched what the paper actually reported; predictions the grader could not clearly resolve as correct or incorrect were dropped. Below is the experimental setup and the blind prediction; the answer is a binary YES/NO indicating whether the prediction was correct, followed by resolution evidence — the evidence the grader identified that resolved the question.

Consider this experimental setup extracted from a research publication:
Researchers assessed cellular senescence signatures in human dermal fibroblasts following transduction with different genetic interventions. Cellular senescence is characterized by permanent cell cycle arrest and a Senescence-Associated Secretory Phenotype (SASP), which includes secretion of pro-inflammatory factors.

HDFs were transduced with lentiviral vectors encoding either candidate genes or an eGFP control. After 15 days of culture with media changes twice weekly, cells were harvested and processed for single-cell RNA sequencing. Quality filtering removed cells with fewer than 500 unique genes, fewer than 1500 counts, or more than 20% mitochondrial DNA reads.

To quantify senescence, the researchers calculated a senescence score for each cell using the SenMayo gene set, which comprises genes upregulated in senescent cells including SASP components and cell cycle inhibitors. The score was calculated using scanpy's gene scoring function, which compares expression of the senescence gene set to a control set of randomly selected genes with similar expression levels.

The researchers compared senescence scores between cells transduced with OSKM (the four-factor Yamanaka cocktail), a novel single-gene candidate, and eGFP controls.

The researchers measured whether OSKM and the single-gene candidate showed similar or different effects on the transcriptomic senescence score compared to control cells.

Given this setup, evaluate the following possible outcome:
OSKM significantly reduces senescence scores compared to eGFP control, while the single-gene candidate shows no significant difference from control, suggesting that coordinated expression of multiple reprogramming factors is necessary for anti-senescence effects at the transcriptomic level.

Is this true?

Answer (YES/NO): NO